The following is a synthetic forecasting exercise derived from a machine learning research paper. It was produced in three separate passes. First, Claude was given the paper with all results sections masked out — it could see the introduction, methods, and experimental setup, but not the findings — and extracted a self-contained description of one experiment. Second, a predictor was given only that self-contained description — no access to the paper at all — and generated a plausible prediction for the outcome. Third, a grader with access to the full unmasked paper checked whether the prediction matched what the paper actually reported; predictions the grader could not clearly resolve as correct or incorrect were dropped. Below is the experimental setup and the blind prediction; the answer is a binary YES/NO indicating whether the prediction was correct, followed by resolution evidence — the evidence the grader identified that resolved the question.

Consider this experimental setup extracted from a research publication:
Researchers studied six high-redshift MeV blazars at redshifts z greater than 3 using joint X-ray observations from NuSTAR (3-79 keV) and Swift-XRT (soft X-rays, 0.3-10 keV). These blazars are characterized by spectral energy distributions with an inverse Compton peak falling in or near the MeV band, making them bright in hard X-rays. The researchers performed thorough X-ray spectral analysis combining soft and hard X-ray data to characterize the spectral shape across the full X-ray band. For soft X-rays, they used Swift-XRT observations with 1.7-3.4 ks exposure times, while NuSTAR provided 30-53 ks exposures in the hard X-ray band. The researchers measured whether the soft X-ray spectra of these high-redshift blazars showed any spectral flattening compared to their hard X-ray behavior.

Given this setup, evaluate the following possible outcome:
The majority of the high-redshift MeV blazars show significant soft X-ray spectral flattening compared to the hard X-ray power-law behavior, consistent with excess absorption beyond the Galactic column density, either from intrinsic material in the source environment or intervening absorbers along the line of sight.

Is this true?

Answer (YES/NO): NO